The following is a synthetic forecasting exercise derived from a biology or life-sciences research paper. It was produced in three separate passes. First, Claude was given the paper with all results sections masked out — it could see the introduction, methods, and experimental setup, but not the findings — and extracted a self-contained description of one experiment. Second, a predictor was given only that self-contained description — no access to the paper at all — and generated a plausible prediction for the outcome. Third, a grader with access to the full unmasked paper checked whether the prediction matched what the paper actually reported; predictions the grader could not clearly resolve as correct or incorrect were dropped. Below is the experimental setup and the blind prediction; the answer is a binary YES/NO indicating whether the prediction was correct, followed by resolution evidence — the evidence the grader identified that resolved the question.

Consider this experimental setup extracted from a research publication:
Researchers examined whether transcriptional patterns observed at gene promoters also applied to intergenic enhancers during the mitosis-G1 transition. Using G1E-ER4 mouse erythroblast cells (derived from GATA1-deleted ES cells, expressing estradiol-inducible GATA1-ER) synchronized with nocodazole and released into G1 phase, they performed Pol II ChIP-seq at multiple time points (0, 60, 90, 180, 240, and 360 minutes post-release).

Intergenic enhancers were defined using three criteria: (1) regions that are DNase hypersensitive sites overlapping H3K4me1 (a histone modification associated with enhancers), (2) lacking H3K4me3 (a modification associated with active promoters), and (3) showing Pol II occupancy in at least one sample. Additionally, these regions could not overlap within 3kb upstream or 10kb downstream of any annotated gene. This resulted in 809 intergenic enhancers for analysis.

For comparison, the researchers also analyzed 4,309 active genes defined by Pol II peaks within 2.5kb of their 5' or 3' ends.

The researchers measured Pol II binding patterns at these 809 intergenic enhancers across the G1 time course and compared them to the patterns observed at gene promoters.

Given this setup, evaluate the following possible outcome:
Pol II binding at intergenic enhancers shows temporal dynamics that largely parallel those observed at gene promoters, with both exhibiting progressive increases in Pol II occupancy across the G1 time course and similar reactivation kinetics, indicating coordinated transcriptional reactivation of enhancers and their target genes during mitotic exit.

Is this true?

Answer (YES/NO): NO